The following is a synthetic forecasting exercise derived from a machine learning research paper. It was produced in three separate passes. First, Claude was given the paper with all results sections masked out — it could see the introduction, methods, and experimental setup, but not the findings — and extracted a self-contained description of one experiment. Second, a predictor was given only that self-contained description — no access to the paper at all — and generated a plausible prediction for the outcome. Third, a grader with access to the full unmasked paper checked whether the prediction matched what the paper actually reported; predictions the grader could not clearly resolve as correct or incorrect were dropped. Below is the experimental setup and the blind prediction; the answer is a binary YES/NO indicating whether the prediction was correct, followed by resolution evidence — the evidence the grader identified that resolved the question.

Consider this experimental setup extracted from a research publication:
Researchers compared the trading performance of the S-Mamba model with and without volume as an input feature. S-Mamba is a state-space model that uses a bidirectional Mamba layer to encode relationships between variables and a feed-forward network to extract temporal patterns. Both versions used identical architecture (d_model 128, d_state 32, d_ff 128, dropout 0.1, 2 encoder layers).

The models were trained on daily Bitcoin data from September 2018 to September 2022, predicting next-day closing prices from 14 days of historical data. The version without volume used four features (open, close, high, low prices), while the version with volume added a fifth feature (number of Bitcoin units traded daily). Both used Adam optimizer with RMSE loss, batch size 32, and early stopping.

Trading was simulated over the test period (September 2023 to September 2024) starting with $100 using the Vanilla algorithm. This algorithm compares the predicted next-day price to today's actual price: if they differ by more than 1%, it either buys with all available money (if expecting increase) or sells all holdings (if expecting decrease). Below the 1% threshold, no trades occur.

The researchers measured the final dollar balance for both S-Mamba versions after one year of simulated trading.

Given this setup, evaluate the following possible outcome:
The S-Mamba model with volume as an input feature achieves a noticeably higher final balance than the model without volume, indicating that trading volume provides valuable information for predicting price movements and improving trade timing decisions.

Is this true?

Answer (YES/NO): YES